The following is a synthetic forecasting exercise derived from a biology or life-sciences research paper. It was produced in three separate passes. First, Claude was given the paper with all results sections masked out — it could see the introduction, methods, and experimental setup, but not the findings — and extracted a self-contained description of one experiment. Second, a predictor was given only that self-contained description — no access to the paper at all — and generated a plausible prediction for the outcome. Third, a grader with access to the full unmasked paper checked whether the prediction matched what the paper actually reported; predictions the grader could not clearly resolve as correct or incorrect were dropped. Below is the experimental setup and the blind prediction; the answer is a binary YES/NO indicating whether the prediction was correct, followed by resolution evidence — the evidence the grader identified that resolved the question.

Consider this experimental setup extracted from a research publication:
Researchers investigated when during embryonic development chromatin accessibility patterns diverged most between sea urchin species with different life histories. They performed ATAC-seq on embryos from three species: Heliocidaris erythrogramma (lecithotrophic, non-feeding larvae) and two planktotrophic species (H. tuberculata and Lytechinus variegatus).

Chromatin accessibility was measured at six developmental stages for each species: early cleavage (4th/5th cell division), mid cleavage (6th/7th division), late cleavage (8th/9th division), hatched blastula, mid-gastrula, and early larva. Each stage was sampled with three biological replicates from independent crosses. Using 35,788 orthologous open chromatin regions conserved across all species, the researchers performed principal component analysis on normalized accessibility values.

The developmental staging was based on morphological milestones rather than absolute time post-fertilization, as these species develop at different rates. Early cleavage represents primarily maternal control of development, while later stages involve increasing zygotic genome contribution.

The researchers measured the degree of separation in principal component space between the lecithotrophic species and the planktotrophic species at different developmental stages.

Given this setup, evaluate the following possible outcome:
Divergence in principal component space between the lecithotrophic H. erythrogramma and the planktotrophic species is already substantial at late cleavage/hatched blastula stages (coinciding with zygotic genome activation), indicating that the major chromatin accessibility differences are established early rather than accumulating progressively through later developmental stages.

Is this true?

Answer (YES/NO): NO